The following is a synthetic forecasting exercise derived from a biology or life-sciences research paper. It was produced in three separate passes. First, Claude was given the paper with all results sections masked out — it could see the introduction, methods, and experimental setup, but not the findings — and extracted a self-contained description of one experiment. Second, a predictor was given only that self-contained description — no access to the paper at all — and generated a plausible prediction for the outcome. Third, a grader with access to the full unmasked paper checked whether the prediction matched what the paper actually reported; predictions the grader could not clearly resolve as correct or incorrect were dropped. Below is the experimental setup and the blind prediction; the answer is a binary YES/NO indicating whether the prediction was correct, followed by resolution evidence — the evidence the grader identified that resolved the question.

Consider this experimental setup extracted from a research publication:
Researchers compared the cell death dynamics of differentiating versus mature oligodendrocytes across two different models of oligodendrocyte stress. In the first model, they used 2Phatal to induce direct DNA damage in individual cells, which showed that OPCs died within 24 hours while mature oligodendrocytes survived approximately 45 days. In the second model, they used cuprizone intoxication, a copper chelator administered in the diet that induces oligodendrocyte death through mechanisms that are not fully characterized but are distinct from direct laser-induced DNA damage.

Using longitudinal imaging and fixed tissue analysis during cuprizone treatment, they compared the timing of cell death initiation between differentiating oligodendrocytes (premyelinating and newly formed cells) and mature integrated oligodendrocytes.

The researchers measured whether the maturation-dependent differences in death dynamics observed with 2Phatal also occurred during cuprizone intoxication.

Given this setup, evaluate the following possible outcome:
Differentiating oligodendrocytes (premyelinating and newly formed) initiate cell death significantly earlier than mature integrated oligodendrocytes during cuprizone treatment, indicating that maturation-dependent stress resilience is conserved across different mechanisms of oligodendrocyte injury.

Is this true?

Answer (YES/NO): YES